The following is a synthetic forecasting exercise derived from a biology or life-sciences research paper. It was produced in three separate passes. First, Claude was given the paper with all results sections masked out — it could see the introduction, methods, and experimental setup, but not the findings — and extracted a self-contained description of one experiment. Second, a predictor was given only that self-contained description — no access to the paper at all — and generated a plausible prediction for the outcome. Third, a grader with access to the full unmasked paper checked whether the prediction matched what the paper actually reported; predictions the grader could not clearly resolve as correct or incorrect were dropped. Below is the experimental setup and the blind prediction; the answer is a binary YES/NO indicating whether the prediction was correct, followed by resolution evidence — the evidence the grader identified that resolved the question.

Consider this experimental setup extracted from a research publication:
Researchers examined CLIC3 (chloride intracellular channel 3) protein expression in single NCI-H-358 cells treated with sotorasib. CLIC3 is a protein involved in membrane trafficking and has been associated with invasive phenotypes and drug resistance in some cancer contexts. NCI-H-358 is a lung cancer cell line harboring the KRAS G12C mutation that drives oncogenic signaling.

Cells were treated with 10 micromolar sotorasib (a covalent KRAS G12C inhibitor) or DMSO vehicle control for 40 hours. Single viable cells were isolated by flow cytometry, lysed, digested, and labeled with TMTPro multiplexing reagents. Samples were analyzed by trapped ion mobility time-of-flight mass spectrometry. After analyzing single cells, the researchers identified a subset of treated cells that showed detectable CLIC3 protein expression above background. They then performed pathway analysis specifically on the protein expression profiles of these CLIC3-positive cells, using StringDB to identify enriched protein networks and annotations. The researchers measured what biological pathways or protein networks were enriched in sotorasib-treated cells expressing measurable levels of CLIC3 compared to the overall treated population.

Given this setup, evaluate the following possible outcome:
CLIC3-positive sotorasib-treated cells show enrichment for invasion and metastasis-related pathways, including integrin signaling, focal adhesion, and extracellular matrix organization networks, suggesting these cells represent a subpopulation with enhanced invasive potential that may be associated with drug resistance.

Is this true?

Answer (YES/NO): NO